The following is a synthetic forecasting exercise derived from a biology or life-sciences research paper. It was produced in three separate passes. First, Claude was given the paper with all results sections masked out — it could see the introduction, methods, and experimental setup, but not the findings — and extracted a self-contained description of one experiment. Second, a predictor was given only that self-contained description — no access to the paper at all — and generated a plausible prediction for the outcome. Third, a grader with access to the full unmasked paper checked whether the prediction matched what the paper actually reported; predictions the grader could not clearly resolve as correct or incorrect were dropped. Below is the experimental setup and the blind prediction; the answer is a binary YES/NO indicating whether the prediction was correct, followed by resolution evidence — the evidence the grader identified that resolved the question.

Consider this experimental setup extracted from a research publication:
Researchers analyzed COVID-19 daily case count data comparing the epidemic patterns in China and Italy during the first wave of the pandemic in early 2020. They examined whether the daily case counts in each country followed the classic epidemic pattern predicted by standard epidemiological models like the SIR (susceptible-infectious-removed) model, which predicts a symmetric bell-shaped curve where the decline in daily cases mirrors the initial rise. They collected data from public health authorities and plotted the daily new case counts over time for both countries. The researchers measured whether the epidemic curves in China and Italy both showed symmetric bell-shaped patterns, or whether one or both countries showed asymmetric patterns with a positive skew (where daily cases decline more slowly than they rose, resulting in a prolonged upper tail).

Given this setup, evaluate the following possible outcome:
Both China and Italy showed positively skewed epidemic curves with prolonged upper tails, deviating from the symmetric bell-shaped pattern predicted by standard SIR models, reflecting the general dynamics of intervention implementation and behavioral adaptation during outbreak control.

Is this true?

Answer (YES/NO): NO